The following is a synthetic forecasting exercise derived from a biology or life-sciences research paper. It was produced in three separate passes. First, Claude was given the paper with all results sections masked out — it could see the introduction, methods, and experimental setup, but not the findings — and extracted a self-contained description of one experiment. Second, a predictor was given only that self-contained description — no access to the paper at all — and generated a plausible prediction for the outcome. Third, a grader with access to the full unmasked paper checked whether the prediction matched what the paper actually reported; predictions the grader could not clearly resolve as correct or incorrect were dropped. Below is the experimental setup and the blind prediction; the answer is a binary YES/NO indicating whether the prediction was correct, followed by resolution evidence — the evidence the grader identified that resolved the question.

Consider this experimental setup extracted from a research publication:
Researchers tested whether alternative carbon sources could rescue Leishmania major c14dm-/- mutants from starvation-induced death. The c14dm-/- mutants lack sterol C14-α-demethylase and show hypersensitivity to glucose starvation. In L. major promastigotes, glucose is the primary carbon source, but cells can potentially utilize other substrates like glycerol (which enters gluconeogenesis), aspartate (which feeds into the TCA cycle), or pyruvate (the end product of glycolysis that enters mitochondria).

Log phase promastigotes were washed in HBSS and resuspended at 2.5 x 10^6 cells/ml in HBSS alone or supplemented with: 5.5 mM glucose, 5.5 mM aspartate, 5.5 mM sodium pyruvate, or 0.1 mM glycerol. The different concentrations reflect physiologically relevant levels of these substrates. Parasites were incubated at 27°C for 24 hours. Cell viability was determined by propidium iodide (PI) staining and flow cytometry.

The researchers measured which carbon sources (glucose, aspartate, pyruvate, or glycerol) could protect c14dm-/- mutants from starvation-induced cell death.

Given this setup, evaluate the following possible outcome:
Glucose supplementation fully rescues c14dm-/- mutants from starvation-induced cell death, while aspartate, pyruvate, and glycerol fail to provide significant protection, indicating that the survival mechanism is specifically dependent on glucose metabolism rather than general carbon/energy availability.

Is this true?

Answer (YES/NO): NO